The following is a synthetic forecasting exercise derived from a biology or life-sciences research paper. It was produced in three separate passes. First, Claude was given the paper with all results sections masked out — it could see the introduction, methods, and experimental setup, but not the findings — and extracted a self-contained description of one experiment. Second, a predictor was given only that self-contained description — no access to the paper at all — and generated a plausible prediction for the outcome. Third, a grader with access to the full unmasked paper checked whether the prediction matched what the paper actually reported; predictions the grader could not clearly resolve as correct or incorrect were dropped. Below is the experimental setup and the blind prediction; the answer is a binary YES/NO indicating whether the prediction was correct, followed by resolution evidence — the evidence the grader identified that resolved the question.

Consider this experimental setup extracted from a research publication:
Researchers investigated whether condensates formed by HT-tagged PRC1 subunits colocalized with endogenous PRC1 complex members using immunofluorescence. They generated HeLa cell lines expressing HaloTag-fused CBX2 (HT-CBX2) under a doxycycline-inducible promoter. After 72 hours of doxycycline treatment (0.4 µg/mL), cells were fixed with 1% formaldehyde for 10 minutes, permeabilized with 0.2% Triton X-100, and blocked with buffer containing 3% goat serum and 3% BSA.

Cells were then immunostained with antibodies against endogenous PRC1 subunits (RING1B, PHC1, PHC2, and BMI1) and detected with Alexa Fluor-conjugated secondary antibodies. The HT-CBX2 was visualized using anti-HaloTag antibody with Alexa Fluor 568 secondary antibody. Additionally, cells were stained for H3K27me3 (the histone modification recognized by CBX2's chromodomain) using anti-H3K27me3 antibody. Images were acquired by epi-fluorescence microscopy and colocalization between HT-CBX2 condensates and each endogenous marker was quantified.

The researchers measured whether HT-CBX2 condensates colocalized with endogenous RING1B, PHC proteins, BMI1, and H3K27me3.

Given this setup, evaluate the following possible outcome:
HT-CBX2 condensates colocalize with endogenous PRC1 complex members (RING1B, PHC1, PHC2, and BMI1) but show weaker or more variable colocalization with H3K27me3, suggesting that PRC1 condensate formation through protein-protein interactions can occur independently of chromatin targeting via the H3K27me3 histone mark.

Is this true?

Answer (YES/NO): NO